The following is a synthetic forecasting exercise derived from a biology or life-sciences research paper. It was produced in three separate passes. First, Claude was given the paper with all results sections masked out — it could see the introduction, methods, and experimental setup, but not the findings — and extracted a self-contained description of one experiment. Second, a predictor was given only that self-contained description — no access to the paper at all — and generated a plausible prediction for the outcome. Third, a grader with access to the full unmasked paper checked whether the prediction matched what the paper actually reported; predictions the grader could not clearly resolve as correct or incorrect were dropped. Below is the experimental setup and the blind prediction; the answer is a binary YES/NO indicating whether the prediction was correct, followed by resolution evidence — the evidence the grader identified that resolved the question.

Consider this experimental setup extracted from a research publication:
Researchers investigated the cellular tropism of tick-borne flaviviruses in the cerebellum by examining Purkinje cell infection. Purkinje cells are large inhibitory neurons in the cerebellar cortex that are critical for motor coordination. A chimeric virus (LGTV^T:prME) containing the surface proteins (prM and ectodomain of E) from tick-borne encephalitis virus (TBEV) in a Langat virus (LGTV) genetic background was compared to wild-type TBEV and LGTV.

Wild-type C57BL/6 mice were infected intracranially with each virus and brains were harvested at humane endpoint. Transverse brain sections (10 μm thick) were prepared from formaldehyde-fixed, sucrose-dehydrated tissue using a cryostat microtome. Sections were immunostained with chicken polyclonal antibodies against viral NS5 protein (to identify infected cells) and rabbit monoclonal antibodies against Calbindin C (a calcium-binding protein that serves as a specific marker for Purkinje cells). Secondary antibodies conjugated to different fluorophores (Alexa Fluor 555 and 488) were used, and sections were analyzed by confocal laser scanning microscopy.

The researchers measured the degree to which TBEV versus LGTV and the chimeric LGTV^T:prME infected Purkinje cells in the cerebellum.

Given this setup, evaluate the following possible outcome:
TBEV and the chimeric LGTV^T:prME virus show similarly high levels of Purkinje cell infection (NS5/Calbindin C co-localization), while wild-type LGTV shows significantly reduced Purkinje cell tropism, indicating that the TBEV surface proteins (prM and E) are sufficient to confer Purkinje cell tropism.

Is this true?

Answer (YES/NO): NO